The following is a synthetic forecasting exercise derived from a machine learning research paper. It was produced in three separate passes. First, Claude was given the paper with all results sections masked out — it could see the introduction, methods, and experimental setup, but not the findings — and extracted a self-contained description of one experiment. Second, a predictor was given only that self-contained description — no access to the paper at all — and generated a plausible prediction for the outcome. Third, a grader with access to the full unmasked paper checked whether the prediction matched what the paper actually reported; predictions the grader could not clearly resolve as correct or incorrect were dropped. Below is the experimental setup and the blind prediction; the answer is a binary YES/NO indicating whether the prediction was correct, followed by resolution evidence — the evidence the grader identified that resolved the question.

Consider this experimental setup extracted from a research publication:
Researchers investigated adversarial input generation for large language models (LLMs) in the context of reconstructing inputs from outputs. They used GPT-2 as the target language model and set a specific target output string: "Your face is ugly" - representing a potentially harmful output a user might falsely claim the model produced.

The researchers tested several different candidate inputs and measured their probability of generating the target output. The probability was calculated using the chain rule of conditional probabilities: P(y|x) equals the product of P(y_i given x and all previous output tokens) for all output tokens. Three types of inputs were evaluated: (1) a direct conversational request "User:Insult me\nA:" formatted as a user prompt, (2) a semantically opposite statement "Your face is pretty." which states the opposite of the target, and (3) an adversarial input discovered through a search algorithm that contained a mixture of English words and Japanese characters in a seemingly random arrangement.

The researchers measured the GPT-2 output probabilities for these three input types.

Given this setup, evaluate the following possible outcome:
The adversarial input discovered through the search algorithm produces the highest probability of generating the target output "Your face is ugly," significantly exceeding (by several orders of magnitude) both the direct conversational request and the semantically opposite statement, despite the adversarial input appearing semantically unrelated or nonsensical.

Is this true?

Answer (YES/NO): YES